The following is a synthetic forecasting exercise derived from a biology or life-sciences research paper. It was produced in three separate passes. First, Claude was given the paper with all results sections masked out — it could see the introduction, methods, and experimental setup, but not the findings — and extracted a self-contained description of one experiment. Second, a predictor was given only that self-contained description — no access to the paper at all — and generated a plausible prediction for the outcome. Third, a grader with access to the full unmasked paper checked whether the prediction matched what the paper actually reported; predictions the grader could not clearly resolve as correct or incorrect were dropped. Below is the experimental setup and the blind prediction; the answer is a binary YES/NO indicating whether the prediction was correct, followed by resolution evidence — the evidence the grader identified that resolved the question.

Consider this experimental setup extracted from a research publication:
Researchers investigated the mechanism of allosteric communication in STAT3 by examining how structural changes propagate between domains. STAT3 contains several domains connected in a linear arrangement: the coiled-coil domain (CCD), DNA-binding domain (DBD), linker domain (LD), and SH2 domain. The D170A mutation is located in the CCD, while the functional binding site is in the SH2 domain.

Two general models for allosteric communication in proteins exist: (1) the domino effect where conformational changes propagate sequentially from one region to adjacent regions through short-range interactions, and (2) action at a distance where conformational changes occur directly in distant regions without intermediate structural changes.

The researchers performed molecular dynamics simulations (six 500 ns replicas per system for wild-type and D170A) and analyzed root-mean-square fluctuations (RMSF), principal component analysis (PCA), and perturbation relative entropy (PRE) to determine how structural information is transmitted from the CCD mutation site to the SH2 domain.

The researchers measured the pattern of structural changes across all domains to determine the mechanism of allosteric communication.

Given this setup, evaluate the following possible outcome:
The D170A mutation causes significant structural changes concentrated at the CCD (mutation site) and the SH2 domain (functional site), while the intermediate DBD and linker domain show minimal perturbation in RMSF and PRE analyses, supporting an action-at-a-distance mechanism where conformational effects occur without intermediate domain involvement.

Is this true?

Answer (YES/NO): NO